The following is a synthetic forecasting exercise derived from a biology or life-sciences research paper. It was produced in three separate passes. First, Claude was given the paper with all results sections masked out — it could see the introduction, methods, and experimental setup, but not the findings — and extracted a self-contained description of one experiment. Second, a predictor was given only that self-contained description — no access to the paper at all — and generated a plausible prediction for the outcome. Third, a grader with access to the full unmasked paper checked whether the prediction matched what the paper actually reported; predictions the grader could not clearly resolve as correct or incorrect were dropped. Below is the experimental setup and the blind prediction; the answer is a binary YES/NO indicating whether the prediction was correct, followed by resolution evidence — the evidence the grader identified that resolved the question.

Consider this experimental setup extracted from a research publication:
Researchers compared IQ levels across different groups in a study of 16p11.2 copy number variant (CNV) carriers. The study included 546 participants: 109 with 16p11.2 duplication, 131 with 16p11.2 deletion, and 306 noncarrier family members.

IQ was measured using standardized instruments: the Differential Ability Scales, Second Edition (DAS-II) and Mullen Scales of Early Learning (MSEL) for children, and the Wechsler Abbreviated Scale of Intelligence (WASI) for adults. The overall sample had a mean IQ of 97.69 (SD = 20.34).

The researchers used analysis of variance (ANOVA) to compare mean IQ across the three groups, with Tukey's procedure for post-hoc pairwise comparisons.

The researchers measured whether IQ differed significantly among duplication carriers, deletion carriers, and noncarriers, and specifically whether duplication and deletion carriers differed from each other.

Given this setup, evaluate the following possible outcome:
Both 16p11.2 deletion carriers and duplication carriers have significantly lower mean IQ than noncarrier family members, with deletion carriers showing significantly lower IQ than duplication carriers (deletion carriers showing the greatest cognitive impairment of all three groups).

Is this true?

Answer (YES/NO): NO